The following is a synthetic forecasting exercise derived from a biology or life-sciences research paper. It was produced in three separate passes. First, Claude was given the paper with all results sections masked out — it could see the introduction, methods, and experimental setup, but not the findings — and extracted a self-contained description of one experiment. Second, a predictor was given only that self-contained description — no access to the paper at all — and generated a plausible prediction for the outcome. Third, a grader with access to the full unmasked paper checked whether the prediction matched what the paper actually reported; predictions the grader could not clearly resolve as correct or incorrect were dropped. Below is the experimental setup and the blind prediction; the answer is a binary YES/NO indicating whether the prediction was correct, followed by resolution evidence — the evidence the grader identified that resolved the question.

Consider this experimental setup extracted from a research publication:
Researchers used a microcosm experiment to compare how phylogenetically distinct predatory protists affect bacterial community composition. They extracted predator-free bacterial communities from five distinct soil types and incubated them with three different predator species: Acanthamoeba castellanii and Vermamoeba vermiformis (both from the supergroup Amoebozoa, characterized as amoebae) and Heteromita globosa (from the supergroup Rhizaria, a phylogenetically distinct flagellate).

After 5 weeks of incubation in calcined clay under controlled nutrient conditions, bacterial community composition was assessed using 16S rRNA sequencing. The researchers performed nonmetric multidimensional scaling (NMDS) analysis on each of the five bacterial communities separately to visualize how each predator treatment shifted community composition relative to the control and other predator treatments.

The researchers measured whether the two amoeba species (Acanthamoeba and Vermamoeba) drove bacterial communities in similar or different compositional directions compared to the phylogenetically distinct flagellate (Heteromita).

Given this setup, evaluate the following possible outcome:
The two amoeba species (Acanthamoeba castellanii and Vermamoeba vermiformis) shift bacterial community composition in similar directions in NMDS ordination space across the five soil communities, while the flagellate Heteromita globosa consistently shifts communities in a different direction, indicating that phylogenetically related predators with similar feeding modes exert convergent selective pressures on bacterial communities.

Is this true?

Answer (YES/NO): YES